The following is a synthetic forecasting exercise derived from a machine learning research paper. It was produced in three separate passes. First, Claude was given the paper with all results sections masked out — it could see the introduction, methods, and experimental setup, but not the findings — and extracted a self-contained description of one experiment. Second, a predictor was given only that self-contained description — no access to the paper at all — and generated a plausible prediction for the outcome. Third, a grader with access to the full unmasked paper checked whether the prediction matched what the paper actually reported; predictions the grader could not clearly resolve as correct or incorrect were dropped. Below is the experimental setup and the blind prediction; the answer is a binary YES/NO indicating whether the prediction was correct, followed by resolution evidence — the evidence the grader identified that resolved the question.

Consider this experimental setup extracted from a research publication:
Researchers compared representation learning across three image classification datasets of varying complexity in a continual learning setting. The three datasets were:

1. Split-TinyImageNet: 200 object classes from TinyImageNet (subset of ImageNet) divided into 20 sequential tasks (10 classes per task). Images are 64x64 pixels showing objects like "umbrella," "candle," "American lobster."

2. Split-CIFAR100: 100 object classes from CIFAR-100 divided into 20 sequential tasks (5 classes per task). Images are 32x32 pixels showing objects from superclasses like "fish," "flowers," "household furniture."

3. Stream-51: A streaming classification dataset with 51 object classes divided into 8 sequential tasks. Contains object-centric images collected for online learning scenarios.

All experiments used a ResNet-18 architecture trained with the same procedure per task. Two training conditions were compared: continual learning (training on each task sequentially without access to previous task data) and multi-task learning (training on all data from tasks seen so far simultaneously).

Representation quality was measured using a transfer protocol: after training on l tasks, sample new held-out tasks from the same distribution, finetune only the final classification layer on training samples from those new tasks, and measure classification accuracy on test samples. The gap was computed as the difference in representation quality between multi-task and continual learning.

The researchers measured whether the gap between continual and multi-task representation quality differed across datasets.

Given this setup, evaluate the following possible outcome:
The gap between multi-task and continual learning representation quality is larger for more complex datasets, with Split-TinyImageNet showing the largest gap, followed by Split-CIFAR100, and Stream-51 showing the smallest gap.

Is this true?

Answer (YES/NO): NO